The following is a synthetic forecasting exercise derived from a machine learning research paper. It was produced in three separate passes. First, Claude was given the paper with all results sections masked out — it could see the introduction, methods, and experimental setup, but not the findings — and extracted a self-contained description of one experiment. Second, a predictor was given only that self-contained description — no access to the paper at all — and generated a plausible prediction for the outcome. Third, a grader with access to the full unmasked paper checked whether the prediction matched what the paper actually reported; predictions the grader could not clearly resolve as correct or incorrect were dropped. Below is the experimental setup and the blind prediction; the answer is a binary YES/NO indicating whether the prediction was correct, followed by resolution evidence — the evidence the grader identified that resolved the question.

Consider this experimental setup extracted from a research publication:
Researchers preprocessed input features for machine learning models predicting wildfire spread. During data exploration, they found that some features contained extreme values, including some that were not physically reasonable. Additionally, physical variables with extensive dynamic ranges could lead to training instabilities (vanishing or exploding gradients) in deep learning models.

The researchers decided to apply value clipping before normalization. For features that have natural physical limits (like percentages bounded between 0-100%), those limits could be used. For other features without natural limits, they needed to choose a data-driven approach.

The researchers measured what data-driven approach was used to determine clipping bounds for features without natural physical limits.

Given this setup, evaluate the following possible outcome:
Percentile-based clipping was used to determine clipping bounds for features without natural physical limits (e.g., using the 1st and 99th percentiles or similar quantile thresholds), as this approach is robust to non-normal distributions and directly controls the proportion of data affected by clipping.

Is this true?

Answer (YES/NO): YES